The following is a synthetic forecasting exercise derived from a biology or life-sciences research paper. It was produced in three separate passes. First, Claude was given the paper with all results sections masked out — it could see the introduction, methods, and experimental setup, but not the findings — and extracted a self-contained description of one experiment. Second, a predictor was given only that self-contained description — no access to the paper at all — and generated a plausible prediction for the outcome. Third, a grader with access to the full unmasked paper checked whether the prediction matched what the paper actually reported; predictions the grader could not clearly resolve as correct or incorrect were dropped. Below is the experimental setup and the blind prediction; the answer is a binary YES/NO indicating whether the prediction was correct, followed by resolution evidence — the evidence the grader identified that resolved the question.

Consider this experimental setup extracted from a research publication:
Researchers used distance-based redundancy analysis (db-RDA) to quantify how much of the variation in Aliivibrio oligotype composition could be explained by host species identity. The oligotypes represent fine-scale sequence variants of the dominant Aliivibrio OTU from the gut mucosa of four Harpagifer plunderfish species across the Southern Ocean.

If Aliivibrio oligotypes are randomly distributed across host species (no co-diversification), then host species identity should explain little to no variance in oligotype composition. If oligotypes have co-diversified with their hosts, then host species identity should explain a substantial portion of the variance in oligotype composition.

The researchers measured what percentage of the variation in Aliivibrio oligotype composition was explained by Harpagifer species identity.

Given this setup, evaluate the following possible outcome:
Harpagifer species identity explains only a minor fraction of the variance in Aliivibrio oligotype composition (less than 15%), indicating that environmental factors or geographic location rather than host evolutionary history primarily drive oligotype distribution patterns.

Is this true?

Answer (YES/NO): NO